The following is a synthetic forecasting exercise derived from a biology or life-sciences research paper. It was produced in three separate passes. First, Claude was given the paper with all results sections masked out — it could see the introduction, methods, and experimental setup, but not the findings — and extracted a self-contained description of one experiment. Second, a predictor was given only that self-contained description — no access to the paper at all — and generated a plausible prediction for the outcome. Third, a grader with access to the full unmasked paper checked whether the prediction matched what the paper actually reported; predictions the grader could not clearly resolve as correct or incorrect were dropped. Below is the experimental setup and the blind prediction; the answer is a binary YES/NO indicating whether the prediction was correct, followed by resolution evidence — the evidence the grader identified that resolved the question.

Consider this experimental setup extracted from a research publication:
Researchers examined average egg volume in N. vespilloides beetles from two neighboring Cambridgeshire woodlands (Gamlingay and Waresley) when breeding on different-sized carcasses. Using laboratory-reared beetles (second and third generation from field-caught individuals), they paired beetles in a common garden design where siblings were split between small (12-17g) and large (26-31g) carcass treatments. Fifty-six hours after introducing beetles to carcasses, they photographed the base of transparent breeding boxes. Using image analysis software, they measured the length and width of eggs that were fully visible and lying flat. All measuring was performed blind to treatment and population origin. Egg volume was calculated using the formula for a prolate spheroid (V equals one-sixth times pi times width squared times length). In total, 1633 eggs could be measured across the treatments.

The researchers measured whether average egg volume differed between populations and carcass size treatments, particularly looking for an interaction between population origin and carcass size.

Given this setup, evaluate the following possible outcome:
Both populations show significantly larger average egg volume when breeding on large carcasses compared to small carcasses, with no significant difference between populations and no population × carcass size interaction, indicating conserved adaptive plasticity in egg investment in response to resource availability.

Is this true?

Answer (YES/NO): NO